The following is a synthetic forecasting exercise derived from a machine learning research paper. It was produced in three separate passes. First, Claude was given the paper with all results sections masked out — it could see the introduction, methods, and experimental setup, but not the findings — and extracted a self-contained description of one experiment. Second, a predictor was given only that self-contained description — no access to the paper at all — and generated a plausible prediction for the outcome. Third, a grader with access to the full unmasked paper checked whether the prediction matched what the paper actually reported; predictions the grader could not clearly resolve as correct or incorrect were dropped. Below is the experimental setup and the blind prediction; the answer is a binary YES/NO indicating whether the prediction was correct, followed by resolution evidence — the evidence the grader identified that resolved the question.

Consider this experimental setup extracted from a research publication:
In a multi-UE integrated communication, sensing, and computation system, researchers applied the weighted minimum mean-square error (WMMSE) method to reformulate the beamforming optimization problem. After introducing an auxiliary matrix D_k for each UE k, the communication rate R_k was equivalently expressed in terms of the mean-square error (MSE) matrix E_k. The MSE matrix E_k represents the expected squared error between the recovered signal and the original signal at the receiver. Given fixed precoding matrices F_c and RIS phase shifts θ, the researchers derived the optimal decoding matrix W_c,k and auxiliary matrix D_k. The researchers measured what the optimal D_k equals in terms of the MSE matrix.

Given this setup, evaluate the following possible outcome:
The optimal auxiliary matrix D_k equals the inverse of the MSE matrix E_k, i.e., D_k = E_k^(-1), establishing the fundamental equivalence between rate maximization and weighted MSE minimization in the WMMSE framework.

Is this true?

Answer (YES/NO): YES